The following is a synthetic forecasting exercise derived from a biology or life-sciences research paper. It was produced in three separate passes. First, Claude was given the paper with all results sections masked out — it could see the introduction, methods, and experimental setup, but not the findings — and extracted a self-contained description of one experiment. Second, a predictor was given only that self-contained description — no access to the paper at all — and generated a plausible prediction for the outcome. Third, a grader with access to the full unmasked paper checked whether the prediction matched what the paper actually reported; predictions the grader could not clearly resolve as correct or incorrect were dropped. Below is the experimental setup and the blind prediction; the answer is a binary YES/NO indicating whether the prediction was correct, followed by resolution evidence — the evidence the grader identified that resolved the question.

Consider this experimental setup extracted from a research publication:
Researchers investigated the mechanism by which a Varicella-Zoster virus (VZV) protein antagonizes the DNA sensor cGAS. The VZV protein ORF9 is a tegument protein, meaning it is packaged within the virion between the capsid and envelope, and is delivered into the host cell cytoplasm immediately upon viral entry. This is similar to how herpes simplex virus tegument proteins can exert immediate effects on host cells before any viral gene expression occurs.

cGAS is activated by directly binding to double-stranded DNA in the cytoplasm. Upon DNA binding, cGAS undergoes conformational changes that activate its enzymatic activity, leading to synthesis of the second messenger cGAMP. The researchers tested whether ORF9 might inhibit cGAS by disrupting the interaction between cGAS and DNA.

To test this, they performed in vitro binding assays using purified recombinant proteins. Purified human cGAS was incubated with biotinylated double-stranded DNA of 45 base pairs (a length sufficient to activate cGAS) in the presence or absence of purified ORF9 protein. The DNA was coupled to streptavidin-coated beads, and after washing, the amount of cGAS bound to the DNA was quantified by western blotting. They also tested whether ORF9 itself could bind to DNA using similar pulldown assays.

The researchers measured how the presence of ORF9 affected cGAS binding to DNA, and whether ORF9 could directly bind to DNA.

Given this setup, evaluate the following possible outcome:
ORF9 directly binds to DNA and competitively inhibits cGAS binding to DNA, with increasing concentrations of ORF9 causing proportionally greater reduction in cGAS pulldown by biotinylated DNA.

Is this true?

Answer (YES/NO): NO